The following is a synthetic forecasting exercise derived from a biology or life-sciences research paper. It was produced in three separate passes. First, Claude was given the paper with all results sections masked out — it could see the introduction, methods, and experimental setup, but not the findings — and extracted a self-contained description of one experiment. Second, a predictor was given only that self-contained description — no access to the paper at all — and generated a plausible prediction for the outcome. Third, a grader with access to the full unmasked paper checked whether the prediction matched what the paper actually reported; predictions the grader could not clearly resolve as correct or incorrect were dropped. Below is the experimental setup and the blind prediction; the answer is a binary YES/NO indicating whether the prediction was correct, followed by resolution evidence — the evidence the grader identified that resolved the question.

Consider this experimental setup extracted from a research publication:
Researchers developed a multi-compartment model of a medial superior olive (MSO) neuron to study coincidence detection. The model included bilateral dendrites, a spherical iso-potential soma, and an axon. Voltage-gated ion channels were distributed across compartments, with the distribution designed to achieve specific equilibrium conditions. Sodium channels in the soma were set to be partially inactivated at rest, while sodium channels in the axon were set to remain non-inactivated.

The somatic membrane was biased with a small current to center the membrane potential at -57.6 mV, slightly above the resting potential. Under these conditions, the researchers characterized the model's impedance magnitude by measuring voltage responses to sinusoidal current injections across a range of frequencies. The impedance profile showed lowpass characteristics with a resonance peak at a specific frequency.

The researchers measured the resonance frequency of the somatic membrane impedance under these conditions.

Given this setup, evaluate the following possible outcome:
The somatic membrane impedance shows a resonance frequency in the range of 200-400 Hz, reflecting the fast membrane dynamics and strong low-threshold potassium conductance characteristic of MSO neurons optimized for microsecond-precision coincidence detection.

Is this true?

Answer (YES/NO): NO